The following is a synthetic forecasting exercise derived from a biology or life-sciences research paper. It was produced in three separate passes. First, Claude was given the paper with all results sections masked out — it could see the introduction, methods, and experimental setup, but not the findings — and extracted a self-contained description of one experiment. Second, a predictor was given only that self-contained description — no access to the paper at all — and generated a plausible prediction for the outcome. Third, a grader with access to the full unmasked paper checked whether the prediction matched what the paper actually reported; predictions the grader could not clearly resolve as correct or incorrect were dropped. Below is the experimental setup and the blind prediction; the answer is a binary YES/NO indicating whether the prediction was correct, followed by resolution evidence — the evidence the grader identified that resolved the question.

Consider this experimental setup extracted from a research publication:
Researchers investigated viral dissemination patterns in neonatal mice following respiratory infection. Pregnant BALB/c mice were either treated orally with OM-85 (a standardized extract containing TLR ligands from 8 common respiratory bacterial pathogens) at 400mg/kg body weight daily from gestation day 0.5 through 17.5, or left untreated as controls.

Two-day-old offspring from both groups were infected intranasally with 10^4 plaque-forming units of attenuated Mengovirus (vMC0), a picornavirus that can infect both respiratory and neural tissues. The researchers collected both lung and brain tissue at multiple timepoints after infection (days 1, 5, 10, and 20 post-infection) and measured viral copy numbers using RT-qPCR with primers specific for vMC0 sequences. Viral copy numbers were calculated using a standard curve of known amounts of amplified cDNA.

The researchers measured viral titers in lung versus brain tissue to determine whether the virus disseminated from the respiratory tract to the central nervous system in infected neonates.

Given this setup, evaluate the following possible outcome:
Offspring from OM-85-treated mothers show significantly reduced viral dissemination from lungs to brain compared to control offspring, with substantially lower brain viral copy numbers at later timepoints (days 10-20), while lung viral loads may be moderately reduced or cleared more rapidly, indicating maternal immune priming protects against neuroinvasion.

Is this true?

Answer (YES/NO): NO